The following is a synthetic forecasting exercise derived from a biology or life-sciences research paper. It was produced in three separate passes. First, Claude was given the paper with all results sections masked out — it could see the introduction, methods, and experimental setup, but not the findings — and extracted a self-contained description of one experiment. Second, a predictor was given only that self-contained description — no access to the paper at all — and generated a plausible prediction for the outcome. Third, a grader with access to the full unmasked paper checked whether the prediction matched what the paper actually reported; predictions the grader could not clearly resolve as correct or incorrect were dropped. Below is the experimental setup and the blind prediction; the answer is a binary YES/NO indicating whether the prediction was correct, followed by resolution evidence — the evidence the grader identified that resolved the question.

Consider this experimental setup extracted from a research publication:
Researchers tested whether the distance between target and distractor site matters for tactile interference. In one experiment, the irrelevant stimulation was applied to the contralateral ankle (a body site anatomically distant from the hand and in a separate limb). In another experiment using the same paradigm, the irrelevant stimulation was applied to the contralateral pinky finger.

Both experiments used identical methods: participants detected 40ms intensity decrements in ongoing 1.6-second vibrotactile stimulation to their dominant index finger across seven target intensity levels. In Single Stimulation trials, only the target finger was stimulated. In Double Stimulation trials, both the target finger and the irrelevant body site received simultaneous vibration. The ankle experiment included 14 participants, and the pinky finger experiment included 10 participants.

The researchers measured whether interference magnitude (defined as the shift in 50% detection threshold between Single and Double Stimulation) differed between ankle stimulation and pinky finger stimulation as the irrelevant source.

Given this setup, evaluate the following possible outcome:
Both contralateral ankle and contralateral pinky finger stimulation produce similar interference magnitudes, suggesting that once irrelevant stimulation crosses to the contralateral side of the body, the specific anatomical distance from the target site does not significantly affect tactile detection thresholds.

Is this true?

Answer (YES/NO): NO